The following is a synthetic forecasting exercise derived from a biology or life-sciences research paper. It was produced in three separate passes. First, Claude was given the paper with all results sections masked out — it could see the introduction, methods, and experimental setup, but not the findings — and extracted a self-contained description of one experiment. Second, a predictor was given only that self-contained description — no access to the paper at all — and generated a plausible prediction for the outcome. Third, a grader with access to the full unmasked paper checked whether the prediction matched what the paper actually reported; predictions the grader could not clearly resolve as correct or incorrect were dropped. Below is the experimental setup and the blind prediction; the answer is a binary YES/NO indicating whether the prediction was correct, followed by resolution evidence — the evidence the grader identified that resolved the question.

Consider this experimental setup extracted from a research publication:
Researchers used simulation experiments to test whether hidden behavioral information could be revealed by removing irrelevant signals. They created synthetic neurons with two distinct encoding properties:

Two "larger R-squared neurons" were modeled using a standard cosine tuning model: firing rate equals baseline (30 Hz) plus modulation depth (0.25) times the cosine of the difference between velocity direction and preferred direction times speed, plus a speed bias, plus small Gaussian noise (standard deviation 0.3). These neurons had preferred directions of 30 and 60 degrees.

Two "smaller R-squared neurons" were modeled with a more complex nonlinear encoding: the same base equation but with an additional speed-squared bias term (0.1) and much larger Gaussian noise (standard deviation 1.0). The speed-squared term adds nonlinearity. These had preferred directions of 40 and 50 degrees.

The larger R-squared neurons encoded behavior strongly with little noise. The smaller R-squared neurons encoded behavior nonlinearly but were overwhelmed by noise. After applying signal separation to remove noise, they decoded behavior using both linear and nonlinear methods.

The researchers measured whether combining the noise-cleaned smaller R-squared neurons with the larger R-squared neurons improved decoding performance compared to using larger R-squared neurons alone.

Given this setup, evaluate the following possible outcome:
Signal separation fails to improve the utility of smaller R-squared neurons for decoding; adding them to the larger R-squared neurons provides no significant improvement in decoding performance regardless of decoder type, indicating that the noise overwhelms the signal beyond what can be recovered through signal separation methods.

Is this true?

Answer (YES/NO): NO